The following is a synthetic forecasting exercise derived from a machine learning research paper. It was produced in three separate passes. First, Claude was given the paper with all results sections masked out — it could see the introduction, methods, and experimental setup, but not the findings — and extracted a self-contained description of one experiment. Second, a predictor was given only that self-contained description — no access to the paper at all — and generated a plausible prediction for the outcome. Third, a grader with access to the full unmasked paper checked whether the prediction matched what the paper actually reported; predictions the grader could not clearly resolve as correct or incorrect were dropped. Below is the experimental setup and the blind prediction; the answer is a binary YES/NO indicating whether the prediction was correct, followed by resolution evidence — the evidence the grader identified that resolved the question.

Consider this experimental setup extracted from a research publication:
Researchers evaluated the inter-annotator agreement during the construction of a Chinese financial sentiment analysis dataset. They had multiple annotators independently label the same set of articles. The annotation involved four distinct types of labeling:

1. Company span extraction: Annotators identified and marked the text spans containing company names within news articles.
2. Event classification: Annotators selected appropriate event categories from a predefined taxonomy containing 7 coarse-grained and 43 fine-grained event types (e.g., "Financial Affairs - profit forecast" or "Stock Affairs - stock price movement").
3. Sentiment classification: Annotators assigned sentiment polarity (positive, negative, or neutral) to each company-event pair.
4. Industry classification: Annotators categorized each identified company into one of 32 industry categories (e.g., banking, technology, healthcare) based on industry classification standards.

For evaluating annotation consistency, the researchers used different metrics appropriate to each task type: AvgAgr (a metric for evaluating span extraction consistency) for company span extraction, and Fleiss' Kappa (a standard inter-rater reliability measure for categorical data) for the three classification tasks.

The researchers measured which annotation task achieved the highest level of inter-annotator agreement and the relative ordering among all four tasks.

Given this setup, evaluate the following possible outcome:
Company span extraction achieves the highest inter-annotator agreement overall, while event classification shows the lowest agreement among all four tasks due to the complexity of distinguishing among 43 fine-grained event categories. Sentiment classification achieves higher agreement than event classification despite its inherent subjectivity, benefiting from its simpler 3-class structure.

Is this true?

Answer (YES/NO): NO